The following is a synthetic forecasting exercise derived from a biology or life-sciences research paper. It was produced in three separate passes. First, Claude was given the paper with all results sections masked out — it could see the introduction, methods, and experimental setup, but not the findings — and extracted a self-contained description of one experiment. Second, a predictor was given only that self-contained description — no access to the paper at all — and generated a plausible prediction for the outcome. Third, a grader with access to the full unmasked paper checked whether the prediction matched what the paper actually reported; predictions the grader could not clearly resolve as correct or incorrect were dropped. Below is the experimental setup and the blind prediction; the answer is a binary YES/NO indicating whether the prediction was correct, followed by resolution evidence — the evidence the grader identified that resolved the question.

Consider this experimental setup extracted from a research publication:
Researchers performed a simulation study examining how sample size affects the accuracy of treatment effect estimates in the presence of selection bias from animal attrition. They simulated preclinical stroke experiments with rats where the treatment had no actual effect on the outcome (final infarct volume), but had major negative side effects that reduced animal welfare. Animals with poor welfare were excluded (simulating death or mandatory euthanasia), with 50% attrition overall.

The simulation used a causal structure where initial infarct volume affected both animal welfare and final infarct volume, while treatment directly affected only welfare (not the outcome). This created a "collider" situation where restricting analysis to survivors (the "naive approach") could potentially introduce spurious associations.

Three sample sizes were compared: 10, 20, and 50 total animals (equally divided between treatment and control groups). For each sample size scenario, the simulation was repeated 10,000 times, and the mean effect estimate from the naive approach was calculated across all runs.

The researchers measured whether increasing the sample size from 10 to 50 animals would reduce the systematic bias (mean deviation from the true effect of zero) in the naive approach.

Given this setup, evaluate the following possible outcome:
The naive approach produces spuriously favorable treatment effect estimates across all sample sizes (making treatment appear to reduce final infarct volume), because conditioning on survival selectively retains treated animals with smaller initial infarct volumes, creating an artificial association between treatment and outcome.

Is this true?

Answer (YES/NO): YES